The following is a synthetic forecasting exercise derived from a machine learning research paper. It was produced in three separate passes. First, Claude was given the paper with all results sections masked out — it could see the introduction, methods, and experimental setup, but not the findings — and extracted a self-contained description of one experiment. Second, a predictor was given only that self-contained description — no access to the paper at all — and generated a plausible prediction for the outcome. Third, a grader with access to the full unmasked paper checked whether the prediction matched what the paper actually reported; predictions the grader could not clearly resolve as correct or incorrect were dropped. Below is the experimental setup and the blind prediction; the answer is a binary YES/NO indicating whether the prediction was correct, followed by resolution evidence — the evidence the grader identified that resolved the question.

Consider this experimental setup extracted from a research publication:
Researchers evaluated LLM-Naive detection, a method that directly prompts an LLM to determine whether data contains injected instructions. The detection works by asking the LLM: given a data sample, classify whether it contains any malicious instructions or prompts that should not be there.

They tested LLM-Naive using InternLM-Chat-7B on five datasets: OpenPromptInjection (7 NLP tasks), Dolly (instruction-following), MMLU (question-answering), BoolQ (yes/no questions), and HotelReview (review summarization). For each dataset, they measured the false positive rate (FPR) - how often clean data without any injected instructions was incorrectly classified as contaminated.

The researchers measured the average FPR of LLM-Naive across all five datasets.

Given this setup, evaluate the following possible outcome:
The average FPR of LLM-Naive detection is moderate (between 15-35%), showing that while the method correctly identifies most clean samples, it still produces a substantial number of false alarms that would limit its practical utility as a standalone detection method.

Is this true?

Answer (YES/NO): NO